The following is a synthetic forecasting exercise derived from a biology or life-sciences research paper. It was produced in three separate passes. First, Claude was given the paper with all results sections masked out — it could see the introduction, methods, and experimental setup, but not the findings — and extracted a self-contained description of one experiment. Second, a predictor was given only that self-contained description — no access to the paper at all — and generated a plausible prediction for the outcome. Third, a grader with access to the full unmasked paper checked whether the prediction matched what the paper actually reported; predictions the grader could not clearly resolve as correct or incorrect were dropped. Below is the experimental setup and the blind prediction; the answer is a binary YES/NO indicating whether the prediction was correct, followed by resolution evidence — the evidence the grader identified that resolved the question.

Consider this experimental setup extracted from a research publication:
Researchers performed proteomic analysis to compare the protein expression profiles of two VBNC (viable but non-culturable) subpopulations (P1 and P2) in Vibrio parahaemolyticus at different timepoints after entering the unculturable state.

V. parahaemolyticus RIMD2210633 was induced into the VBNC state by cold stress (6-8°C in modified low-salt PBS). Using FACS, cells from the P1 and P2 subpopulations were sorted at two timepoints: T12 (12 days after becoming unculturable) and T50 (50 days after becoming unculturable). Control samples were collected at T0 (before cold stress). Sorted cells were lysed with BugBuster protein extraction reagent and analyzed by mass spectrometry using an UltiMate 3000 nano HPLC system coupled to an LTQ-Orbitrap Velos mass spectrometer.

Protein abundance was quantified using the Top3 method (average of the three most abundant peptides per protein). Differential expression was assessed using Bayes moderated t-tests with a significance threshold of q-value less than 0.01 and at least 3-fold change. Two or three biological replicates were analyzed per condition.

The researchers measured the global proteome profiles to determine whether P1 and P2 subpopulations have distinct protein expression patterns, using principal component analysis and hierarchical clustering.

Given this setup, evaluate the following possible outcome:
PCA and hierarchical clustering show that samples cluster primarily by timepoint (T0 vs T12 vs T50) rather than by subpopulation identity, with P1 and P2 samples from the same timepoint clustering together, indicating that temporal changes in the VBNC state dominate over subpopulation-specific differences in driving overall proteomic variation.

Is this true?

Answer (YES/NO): NO